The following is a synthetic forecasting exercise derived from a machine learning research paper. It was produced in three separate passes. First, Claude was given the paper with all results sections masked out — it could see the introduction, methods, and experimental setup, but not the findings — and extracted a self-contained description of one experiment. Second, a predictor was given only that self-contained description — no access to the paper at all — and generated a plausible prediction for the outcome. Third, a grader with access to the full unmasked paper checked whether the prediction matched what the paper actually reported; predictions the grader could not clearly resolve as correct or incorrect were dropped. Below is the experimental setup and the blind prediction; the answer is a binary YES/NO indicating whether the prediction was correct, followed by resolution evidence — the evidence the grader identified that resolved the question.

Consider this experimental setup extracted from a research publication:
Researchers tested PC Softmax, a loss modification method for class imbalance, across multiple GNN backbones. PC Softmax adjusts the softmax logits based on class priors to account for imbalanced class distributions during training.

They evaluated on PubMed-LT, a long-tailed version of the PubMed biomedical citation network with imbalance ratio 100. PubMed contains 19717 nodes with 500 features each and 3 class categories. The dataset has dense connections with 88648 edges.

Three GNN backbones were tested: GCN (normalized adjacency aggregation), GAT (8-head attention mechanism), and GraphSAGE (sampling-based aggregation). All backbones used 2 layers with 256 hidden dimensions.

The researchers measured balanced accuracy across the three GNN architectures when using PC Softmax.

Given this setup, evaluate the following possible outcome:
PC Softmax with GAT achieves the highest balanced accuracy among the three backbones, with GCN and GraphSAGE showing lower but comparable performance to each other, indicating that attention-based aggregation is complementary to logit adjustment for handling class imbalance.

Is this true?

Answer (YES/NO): NO